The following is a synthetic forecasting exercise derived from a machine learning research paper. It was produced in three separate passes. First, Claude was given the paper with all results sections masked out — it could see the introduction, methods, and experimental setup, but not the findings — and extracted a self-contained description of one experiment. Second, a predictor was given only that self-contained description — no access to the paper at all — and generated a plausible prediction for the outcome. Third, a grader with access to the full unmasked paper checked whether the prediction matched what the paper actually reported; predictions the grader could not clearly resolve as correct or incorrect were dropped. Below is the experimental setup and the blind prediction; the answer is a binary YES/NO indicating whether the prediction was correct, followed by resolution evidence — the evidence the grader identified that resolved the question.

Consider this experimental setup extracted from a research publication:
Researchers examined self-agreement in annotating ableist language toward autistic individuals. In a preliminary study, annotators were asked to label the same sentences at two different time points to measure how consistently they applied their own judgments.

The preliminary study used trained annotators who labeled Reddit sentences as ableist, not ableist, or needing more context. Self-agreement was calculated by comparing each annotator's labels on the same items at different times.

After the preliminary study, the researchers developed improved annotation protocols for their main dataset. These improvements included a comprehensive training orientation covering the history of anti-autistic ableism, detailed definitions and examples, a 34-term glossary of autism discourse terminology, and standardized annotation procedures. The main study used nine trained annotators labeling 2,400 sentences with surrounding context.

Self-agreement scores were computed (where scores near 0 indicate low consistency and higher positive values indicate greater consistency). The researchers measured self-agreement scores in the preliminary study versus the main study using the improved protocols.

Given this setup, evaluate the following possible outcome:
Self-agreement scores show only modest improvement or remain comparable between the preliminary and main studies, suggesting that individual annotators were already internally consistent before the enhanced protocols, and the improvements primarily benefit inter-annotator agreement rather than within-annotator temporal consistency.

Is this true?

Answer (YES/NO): NO